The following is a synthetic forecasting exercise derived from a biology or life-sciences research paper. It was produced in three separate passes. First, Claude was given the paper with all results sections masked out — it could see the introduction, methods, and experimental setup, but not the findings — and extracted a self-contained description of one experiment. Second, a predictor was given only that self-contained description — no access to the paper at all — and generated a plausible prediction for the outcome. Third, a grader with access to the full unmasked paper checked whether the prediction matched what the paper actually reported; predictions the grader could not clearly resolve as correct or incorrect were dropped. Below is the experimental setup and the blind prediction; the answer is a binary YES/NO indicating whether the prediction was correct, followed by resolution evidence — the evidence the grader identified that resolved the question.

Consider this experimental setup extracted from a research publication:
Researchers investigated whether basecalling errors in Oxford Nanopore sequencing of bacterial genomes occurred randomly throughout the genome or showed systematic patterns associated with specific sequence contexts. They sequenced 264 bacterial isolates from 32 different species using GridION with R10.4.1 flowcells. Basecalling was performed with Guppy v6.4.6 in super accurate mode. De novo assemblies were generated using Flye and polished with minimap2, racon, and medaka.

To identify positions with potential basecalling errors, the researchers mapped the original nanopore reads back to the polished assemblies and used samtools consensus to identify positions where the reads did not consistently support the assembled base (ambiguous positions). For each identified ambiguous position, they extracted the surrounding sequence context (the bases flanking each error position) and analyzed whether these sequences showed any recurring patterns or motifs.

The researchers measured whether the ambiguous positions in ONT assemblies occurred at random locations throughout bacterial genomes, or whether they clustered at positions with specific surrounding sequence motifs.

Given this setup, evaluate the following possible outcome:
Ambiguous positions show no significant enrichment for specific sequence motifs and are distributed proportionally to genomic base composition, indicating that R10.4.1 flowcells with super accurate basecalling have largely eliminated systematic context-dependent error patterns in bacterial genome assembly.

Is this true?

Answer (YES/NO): NO